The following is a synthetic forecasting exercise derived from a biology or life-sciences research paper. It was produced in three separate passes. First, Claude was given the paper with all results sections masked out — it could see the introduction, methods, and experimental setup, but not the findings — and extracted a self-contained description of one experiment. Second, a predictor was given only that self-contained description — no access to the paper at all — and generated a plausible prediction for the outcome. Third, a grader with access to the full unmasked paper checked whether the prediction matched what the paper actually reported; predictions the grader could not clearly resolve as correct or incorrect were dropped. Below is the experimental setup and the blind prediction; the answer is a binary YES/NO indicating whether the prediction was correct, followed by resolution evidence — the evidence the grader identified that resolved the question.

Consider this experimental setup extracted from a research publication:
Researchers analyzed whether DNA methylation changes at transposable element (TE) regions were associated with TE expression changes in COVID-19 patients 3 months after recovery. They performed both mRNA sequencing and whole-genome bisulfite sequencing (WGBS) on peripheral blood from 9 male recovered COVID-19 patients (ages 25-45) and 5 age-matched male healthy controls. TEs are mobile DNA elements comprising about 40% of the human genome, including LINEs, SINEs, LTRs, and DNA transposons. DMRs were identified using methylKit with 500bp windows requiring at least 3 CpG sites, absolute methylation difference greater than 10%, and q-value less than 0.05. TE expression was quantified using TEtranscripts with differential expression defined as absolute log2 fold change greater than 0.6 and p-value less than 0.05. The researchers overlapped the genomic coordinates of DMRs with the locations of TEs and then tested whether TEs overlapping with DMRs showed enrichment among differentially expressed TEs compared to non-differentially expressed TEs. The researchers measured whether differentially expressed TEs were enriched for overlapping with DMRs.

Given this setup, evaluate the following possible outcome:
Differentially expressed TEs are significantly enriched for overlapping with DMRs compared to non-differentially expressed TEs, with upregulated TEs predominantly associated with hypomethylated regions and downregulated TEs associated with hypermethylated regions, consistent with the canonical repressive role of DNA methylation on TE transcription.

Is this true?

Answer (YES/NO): NO